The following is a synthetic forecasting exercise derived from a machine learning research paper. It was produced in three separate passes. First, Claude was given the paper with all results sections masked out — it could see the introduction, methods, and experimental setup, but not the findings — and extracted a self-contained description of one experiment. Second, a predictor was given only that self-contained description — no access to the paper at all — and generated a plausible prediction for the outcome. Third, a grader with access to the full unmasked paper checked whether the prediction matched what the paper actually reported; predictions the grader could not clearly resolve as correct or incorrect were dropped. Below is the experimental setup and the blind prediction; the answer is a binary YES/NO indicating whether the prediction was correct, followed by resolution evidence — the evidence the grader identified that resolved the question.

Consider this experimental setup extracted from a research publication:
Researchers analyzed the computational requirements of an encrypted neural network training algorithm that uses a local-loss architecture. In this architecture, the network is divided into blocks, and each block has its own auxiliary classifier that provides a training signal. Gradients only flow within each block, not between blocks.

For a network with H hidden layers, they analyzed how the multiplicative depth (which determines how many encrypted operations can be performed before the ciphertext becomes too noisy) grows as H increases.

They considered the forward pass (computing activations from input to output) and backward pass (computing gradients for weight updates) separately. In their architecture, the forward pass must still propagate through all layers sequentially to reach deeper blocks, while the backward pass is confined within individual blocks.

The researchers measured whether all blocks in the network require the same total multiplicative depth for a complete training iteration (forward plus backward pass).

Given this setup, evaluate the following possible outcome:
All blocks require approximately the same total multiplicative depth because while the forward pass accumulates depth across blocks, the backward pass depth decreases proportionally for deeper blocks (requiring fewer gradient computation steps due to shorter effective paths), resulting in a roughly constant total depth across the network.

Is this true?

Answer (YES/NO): NO